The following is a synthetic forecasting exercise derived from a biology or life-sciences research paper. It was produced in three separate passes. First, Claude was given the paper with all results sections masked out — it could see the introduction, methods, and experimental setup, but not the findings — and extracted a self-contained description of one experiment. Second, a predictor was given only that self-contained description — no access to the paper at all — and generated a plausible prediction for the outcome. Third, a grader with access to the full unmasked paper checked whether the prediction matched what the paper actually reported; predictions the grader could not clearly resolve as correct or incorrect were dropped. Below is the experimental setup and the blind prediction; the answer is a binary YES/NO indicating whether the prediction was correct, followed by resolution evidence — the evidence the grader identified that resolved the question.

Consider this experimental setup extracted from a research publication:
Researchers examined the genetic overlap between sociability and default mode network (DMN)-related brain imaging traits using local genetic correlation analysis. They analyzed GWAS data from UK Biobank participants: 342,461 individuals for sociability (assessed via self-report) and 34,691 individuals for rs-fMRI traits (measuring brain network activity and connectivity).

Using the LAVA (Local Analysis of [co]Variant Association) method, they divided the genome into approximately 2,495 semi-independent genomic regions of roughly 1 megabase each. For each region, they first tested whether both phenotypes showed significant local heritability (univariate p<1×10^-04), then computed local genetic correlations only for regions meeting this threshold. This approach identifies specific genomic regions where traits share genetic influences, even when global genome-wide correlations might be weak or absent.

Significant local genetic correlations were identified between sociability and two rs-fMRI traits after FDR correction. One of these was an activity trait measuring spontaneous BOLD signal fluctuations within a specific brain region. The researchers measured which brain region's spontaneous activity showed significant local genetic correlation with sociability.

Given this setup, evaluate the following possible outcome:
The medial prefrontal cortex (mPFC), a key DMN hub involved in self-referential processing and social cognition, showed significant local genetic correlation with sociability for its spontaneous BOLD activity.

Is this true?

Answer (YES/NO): NO